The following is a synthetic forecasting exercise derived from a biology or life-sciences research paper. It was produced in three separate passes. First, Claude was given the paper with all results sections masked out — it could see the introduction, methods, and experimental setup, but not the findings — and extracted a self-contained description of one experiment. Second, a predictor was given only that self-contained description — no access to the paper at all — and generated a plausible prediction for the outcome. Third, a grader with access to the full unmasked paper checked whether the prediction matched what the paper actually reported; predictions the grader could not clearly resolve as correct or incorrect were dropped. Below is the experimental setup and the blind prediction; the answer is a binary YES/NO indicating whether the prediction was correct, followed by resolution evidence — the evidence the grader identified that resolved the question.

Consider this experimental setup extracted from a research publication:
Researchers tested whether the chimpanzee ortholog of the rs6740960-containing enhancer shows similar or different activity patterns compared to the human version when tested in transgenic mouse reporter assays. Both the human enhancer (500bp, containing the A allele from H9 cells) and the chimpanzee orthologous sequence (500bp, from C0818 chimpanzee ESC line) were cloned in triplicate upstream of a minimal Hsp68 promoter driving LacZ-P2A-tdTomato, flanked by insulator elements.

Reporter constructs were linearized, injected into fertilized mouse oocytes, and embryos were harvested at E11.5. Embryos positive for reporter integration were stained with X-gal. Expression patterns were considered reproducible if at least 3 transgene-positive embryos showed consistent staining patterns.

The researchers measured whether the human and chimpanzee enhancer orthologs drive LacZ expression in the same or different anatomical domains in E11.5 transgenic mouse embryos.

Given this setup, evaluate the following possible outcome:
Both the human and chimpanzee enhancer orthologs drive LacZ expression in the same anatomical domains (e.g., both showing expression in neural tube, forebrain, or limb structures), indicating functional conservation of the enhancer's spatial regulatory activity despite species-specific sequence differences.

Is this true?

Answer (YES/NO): NO